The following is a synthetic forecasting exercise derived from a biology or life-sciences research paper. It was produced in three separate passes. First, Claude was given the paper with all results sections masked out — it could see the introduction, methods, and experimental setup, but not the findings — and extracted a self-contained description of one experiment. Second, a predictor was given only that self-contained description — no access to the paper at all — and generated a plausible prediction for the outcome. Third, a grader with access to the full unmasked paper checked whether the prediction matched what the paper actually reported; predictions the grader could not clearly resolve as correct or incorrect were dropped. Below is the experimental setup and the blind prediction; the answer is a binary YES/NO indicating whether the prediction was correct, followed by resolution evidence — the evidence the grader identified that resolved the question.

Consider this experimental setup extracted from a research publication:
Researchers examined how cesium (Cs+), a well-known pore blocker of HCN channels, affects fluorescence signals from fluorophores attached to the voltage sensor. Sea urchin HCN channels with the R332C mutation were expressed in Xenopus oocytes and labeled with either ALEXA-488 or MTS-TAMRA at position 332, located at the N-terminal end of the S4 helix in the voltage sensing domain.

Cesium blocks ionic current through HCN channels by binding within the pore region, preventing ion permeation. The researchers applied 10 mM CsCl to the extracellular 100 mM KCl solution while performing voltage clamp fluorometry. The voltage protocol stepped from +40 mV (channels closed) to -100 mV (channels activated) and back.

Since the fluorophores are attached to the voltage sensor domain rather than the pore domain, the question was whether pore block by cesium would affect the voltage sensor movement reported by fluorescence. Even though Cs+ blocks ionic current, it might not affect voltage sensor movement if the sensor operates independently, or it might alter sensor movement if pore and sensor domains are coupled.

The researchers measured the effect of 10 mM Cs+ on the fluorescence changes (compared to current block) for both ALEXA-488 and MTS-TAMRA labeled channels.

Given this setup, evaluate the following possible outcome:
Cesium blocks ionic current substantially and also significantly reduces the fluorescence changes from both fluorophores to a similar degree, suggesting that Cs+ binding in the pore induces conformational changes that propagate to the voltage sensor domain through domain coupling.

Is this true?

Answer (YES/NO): NO